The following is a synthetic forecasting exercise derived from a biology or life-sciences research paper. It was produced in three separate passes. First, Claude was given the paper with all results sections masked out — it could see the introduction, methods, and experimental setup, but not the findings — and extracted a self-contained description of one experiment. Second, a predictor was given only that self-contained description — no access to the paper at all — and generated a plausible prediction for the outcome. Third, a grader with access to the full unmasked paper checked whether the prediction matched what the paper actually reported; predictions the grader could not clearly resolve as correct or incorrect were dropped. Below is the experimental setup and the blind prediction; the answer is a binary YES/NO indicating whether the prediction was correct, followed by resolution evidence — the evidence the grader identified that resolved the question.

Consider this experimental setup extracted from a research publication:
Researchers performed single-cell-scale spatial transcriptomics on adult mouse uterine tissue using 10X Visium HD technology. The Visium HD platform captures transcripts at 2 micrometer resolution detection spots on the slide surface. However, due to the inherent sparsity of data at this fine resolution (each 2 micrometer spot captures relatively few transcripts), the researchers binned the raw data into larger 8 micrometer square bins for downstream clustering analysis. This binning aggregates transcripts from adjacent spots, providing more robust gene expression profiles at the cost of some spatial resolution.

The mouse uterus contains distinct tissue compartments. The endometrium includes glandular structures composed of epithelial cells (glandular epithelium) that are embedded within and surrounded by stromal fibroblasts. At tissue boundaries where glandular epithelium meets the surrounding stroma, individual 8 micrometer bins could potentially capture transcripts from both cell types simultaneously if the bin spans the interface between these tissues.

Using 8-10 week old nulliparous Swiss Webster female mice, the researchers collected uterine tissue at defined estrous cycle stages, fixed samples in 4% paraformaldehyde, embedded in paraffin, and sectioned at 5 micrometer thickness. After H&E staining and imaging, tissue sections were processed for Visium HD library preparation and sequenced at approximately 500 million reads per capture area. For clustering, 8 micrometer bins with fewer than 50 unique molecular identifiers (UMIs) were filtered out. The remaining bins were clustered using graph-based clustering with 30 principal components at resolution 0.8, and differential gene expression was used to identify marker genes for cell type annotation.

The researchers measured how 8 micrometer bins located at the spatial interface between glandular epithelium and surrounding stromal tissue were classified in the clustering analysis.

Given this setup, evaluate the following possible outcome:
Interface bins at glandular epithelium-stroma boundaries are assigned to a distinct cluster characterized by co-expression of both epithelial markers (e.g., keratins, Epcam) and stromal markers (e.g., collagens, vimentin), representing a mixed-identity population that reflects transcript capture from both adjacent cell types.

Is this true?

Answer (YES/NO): YES